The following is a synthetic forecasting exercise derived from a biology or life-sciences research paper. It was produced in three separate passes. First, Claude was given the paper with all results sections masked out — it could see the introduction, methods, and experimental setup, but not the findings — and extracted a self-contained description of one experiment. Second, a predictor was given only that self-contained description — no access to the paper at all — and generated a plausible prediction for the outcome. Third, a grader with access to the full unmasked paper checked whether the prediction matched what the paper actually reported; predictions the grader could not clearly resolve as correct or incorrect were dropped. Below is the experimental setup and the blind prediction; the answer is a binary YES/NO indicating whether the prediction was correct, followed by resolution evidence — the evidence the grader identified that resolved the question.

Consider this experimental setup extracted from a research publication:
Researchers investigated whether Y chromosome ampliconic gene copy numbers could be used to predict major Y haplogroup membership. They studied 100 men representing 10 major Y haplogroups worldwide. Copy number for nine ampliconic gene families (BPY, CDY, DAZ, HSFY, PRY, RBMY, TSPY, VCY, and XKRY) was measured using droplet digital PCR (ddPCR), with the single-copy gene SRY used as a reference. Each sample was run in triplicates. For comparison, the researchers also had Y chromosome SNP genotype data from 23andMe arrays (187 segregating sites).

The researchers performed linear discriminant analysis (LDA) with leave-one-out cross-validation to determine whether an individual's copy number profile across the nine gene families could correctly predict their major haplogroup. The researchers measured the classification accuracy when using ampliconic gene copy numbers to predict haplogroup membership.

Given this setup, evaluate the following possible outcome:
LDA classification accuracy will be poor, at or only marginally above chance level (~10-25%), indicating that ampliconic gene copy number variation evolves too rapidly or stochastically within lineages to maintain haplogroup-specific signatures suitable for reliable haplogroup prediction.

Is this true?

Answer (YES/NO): YES